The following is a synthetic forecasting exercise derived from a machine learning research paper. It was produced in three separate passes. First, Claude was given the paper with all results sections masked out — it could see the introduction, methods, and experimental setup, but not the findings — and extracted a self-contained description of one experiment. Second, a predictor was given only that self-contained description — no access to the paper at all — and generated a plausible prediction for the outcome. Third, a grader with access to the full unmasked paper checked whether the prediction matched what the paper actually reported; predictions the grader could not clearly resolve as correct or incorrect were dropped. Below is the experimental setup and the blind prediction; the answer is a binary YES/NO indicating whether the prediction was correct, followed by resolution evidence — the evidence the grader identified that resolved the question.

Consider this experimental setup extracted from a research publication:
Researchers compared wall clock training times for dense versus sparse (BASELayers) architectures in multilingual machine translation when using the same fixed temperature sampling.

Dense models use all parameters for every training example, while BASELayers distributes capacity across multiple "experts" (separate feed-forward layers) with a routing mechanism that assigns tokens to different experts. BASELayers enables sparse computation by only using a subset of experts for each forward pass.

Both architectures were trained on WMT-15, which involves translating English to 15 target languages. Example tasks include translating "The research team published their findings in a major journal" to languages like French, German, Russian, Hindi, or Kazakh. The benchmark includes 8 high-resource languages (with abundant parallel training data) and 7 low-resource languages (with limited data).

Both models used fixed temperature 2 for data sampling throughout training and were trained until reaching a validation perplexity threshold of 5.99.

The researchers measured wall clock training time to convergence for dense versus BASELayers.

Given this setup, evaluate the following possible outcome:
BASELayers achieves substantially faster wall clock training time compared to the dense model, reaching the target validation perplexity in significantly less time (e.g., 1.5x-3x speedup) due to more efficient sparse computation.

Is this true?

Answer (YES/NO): NO